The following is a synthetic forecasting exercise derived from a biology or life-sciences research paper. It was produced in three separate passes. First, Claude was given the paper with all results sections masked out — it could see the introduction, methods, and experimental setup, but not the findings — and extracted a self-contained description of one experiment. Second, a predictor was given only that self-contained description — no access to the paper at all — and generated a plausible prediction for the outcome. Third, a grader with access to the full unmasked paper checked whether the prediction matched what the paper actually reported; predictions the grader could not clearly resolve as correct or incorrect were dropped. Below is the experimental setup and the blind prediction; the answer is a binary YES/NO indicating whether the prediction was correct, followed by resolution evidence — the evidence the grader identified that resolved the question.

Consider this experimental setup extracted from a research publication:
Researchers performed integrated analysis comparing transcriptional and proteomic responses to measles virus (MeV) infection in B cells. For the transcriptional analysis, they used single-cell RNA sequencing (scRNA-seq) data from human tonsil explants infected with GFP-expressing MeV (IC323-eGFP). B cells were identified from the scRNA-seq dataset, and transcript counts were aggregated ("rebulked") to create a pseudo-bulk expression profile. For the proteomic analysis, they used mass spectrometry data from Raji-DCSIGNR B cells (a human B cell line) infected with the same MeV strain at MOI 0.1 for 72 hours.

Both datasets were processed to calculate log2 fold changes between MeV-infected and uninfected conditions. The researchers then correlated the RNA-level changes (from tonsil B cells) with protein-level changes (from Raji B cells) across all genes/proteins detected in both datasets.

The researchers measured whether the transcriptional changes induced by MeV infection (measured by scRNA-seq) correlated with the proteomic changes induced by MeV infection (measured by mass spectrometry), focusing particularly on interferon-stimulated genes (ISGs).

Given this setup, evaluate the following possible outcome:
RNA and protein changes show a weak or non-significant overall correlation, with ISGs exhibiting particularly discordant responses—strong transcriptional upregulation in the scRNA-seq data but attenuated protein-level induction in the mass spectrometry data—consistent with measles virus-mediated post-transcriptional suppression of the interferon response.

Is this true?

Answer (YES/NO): NO